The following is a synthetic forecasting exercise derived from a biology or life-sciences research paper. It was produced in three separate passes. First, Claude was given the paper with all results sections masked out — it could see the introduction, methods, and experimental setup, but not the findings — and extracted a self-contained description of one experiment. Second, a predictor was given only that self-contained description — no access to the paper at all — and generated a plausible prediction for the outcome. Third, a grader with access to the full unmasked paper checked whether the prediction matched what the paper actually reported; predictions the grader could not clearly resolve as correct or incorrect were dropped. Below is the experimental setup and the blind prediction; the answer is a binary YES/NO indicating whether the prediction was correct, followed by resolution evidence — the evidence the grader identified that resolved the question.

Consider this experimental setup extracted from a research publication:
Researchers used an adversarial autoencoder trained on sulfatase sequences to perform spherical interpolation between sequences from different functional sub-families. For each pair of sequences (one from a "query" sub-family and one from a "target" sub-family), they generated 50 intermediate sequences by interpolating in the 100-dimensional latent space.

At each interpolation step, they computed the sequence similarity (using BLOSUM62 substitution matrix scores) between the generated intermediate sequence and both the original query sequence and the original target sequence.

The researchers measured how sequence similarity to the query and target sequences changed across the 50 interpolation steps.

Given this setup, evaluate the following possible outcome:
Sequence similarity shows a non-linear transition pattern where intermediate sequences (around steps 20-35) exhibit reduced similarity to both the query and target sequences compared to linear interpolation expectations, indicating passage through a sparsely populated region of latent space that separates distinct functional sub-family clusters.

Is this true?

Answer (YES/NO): NO